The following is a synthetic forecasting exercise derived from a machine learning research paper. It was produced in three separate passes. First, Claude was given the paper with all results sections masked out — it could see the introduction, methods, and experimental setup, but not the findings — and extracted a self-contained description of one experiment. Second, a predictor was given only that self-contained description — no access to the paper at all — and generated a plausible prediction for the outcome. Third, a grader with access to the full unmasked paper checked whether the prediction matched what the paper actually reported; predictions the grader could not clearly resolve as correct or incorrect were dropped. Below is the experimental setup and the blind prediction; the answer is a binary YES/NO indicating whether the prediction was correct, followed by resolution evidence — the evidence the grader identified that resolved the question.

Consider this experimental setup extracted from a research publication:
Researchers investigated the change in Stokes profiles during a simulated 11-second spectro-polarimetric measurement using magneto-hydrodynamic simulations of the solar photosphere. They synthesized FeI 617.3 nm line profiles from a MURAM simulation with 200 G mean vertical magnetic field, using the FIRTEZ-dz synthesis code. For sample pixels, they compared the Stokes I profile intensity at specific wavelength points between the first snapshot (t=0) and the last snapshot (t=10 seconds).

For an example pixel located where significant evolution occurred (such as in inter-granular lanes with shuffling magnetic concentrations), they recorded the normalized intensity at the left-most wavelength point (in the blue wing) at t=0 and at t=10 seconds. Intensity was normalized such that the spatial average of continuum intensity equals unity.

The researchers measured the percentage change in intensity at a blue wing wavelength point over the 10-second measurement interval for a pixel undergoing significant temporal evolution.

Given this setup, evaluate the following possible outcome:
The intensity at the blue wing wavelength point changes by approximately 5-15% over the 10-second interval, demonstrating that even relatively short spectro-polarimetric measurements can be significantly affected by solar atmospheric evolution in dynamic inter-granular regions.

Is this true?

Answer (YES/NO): NO